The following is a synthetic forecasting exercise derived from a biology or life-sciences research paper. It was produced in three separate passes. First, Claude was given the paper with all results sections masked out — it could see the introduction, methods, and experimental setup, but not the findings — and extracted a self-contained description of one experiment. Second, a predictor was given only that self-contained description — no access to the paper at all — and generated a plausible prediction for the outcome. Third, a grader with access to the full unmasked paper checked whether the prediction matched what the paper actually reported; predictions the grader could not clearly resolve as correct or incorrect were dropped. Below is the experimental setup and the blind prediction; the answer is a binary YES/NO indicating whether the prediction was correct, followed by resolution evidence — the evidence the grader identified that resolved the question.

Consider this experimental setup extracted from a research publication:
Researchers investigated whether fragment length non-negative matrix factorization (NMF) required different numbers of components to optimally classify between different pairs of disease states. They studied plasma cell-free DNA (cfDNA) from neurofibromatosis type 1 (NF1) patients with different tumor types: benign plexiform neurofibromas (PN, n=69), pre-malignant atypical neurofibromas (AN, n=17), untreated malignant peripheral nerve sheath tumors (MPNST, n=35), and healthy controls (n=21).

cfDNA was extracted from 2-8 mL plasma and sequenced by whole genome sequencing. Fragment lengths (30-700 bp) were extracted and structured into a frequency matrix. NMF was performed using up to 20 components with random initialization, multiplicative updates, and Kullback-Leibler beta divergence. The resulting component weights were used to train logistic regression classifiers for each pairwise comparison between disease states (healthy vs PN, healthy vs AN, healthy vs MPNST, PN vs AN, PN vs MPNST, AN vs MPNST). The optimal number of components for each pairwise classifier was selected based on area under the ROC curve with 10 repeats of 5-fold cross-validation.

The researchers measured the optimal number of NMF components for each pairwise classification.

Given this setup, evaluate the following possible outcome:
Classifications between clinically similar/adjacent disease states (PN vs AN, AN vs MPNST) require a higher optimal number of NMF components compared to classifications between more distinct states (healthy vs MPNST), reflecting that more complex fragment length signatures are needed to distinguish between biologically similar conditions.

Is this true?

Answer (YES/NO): NO